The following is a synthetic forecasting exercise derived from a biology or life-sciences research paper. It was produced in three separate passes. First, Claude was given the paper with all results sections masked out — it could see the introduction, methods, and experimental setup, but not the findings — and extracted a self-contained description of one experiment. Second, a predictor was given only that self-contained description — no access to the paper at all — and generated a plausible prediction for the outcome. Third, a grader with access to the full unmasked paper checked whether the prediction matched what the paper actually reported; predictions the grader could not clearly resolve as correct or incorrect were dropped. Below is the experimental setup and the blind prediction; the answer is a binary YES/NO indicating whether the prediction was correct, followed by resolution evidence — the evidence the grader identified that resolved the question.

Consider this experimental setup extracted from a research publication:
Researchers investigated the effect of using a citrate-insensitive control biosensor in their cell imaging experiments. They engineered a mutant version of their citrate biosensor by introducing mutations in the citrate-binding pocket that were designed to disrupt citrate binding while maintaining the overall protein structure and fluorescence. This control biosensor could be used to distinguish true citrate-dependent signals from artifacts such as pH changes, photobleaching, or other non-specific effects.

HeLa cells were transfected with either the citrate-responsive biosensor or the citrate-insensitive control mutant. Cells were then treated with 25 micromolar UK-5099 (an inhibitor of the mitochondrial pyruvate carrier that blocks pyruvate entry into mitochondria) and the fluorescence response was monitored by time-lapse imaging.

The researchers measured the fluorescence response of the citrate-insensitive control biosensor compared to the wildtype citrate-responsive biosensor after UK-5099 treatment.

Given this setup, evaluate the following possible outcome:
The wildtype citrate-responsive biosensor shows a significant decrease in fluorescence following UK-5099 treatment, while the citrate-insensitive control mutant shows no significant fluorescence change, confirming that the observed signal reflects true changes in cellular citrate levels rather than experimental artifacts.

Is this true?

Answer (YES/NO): NO